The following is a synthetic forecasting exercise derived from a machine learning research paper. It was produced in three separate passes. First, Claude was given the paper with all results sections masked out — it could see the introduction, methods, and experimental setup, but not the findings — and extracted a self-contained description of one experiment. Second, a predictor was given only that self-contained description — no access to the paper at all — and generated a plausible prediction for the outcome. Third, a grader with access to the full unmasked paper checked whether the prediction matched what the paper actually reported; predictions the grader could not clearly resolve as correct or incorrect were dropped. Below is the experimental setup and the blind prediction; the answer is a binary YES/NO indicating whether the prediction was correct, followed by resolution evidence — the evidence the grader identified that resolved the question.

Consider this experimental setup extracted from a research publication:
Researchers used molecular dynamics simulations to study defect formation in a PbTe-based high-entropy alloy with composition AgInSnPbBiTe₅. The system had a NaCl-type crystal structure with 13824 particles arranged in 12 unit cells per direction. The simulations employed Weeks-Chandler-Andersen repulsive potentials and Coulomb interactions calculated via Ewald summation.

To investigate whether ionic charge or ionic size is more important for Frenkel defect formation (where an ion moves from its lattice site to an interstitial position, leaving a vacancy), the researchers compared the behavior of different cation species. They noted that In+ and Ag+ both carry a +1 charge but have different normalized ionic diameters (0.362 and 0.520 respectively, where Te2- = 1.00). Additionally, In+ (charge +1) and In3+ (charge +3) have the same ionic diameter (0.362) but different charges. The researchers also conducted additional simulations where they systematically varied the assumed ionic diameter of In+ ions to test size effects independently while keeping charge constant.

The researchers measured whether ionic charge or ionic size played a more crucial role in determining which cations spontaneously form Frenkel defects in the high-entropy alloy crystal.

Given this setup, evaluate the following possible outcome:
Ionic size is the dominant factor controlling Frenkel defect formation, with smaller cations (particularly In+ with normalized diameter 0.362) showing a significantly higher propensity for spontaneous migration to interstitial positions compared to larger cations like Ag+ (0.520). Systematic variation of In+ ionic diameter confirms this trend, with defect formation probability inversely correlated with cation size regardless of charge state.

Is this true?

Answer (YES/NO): NO